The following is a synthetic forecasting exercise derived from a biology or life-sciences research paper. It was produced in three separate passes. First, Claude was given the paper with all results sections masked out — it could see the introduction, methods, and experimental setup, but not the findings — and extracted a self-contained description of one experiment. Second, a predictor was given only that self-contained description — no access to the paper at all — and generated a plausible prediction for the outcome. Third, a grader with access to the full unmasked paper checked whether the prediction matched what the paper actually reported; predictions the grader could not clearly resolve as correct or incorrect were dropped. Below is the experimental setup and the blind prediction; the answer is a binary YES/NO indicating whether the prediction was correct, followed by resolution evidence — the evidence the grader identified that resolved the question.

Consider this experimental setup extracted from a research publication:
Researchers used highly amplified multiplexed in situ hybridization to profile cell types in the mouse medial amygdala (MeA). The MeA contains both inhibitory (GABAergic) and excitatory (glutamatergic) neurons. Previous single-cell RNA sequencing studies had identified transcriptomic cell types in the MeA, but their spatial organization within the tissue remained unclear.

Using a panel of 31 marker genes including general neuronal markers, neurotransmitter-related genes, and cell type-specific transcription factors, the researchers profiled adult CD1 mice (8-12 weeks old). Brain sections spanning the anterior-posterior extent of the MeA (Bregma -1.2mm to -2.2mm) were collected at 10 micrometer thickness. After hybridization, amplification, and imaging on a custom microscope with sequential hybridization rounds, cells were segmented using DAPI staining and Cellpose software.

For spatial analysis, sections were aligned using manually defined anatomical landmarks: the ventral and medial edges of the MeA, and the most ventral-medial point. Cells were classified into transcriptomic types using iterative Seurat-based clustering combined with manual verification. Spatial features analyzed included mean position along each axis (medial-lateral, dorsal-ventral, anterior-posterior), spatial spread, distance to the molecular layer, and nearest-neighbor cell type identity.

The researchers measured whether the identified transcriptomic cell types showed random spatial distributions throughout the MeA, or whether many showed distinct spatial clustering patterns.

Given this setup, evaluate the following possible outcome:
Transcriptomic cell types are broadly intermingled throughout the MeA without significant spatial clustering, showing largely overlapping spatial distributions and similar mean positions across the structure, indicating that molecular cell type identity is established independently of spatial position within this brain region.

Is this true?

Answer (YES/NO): NO